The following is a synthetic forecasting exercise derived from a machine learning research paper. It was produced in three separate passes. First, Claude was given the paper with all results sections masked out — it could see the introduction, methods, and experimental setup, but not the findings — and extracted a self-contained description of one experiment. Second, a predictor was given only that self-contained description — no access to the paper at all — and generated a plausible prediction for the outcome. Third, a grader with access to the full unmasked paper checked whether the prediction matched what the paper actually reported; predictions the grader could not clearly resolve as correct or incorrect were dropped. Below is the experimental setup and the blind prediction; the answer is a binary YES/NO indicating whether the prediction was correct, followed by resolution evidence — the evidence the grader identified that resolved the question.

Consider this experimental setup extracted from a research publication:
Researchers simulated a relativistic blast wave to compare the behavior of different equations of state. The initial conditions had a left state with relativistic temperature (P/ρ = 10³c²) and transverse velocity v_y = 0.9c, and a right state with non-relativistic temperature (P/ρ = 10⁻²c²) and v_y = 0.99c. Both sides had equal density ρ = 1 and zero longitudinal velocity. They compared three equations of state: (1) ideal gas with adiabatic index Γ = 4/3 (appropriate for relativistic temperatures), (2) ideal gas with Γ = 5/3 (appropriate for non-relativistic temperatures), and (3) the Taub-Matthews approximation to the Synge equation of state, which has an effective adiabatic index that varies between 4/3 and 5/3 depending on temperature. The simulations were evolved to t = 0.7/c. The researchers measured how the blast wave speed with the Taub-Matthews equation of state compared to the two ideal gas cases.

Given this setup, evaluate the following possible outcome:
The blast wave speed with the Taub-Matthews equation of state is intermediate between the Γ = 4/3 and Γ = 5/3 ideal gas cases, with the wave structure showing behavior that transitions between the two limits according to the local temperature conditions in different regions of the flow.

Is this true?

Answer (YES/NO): NO